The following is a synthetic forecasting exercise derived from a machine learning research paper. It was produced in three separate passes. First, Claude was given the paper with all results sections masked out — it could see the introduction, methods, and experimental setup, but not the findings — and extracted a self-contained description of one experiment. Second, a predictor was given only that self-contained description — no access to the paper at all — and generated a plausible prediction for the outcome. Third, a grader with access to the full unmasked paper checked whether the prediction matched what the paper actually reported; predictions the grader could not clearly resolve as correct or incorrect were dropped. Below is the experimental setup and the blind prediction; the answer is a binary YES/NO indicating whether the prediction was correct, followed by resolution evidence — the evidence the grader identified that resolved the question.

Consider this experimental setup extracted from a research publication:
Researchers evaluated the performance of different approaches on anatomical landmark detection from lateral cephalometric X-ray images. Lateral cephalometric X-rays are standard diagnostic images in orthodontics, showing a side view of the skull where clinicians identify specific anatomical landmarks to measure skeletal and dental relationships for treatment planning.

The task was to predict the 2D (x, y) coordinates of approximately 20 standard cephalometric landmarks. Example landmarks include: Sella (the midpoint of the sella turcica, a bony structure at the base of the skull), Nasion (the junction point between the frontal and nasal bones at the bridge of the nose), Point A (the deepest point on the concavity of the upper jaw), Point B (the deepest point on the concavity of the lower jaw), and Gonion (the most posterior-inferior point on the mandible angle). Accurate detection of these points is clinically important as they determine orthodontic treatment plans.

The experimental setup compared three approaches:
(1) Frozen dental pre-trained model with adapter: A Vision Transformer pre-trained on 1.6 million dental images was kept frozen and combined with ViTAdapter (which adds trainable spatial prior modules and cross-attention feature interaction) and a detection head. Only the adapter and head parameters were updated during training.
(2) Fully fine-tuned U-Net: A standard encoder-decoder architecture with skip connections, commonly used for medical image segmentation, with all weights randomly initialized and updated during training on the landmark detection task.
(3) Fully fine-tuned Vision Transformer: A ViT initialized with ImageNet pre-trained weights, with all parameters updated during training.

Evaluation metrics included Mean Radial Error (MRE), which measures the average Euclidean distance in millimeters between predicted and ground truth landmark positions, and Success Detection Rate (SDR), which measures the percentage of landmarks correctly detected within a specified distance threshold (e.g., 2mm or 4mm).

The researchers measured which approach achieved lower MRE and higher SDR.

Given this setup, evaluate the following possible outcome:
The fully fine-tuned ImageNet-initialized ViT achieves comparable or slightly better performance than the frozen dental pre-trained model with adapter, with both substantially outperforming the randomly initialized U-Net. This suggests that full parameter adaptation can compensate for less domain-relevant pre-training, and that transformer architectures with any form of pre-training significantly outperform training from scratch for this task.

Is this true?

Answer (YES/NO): NO